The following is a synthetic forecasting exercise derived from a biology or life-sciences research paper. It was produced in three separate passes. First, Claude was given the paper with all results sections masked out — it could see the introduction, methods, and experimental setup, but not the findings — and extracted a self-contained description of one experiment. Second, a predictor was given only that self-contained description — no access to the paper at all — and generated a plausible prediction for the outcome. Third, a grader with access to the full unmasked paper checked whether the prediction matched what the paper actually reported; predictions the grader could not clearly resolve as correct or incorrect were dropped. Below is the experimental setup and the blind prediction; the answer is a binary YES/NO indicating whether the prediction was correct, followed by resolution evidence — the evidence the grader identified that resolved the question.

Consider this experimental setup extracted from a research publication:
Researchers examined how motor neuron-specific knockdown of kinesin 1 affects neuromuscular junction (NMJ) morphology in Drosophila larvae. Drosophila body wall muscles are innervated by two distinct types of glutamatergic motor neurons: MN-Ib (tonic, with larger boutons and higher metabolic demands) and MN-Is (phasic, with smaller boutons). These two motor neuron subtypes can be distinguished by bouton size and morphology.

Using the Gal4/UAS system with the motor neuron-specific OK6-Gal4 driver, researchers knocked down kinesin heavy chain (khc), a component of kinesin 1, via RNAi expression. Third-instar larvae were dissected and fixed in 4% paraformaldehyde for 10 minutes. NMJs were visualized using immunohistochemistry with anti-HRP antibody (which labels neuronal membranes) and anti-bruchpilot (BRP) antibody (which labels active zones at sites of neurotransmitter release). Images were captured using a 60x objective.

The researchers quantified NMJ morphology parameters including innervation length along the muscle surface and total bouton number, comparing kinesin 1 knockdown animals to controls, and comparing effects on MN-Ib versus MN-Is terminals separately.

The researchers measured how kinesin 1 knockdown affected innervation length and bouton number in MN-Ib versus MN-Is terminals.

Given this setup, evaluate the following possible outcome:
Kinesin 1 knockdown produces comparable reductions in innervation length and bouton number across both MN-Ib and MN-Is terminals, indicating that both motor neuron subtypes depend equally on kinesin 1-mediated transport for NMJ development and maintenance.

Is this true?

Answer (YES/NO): NO